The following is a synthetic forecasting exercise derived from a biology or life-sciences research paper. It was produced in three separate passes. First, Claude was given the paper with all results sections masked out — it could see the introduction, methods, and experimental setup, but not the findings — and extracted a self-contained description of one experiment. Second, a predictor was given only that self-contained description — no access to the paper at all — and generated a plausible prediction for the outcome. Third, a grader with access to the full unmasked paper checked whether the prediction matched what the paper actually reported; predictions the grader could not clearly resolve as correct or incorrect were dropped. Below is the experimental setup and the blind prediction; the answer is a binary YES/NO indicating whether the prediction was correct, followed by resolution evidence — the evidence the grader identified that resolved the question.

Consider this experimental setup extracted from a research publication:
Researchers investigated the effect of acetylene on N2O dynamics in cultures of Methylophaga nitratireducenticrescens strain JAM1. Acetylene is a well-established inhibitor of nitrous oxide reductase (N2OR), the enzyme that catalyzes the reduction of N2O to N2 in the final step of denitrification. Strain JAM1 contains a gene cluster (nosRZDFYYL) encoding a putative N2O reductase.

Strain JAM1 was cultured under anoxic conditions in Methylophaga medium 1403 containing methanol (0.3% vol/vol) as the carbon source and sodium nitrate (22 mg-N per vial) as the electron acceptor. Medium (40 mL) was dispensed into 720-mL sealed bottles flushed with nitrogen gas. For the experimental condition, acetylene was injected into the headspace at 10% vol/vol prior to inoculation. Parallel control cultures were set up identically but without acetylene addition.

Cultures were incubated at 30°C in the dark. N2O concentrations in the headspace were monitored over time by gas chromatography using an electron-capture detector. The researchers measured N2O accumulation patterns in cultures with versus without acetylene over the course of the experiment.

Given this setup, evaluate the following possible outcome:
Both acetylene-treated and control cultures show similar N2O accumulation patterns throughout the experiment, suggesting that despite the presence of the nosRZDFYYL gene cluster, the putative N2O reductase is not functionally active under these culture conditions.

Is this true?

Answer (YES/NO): NO